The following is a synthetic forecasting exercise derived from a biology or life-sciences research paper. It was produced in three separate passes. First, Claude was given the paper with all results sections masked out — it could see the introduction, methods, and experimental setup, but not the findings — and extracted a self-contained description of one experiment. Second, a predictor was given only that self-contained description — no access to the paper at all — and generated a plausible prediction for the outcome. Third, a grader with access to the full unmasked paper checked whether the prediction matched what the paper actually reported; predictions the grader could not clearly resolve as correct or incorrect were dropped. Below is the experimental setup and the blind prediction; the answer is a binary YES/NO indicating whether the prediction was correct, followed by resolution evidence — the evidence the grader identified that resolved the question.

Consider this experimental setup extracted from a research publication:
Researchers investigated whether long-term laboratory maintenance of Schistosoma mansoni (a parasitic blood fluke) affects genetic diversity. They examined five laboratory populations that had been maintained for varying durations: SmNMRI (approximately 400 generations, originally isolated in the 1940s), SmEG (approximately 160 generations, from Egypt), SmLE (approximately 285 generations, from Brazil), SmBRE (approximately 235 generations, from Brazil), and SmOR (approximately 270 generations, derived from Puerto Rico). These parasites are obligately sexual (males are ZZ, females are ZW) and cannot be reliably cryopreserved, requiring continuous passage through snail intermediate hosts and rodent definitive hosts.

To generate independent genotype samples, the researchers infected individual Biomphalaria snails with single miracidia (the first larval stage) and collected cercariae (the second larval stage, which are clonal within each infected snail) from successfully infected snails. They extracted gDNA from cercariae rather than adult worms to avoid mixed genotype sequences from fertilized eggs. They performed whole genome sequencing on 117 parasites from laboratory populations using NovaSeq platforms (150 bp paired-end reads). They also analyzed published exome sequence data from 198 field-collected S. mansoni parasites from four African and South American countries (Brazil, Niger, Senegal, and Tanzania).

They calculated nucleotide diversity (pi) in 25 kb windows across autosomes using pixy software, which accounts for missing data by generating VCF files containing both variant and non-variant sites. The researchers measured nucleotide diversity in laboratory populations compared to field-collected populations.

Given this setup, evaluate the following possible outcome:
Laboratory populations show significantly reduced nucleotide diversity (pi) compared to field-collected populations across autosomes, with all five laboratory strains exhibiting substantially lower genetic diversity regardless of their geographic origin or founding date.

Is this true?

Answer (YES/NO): YES